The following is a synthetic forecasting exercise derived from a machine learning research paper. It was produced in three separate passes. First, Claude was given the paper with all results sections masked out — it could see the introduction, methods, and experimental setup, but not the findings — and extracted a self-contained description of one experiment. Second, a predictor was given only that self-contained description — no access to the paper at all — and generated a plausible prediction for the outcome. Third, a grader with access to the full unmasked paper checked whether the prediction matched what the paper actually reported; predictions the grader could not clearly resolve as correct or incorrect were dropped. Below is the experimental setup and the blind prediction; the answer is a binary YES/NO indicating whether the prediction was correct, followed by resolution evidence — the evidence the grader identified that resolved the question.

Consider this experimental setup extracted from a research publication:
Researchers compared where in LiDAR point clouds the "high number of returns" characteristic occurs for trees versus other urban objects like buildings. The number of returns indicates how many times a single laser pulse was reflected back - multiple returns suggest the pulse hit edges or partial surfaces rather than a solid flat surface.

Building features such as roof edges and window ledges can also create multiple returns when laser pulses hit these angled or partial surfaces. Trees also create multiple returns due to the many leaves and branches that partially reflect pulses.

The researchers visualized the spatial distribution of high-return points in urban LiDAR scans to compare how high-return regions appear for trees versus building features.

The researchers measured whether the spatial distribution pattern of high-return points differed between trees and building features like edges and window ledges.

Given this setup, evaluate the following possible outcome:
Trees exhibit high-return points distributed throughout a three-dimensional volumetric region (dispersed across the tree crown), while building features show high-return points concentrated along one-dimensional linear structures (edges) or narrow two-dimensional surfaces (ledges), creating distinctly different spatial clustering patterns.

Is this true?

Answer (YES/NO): NO